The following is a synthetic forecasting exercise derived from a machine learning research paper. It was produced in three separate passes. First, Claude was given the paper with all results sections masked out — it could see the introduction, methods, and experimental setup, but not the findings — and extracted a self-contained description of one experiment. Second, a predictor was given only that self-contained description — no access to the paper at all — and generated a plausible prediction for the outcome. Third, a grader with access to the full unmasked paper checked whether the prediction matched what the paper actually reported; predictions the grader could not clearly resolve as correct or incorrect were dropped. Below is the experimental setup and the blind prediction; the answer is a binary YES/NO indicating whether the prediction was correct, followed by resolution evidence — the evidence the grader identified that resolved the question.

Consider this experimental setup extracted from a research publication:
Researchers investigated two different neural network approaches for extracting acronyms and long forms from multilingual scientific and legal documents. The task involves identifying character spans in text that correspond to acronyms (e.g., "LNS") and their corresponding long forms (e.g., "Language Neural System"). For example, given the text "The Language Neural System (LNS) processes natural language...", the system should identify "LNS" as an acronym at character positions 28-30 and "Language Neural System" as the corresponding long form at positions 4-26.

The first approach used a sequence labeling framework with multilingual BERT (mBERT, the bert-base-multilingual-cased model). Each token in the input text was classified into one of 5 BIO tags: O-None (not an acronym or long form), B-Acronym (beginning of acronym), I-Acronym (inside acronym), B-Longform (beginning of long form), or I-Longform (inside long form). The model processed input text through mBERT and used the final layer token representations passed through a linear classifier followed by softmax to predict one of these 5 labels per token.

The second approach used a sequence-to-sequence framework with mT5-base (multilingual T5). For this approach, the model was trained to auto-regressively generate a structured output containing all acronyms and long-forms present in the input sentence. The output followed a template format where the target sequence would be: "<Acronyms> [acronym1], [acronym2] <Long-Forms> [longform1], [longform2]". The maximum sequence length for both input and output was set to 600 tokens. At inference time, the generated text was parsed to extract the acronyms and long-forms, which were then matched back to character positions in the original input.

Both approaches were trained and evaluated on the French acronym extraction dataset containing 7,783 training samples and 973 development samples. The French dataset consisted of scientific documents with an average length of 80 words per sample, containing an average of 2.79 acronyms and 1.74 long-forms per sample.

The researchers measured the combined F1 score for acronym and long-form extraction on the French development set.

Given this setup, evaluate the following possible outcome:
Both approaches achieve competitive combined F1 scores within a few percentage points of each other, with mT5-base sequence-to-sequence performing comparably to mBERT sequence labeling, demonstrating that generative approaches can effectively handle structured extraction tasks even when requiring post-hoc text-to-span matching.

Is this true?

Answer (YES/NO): NO